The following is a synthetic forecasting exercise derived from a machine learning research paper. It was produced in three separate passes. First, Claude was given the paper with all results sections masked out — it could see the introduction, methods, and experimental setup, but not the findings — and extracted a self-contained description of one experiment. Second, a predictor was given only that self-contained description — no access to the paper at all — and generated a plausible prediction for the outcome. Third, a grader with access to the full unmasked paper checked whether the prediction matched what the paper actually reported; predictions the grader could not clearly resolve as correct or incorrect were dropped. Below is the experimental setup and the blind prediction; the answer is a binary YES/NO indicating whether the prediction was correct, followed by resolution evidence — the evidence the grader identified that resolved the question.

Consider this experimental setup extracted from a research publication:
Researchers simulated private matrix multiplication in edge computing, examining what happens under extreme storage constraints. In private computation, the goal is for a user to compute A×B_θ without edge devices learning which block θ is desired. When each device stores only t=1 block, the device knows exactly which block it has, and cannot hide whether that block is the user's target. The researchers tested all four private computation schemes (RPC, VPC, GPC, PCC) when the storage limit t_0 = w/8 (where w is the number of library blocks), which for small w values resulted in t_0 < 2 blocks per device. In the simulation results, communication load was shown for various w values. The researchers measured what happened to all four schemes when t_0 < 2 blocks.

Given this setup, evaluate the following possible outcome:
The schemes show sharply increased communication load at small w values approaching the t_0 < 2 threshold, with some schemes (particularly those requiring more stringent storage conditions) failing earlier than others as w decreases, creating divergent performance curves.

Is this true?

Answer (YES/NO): NO